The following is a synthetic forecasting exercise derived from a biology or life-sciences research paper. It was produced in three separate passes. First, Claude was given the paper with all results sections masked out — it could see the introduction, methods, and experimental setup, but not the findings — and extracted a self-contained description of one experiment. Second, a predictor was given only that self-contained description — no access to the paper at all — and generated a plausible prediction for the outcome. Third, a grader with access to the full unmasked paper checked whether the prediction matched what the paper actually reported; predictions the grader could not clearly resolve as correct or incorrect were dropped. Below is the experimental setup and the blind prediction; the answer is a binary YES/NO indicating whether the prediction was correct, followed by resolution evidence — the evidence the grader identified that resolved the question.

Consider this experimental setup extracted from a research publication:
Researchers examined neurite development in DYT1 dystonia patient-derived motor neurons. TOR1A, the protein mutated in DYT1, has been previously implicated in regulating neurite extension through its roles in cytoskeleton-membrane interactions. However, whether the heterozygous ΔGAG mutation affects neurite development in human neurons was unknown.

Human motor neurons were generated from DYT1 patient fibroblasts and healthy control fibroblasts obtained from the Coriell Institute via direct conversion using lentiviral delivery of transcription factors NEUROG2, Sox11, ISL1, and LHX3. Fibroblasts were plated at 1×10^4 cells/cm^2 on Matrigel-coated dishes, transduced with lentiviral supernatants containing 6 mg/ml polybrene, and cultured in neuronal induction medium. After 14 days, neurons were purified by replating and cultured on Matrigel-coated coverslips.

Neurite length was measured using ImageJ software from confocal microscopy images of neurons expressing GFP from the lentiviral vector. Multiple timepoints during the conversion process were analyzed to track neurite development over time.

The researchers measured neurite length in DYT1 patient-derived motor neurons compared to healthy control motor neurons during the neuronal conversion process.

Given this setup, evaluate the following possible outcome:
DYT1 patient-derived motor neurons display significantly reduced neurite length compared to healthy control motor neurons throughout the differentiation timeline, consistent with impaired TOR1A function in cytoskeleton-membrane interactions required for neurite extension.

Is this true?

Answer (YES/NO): YES